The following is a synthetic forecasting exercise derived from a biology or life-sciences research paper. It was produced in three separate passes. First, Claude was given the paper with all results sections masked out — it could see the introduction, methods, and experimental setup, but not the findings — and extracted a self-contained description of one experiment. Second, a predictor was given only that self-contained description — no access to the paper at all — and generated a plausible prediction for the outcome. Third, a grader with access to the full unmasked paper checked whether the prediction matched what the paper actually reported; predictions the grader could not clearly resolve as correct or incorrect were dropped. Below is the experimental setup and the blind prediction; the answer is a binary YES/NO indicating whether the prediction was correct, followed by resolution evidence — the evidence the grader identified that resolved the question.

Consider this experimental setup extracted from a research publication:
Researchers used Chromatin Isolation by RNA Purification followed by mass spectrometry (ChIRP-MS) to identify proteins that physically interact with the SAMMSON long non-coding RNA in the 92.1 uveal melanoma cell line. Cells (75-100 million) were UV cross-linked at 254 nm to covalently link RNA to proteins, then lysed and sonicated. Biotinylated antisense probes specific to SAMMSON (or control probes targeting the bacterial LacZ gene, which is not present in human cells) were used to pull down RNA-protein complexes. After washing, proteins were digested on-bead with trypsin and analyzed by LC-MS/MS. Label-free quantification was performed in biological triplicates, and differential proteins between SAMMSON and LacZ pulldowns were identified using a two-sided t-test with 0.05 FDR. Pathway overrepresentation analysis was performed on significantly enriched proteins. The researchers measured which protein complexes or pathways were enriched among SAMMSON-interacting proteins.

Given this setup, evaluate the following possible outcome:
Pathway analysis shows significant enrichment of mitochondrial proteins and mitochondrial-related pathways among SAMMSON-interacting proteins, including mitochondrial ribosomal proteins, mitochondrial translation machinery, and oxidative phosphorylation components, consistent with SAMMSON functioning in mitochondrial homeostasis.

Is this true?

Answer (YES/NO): NO